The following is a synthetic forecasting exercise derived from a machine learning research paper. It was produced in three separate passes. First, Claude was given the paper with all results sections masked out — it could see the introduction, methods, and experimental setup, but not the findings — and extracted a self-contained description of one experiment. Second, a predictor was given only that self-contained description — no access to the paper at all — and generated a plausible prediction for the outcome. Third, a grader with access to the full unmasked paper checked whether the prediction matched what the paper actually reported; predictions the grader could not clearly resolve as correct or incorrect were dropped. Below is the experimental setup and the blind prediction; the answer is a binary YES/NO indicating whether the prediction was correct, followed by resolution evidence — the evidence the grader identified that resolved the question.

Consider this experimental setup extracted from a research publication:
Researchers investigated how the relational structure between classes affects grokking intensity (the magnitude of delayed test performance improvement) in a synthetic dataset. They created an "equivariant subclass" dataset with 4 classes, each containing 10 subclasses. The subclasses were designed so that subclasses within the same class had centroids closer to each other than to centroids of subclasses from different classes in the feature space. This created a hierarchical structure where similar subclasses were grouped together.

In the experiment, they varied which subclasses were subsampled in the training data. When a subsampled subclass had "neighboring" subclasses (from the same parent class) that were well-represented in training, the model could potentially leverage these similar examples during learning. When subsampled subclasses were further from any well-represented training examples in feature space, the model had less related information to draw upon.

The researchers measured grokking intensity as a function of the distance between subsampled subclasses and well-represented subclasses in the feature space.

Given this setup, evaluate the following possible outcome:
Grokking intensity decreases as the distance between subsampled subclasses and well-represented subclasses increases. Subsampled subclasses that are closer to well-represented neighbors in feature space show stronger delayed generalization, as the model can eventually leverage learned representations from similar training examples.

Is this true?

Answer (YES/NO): YES